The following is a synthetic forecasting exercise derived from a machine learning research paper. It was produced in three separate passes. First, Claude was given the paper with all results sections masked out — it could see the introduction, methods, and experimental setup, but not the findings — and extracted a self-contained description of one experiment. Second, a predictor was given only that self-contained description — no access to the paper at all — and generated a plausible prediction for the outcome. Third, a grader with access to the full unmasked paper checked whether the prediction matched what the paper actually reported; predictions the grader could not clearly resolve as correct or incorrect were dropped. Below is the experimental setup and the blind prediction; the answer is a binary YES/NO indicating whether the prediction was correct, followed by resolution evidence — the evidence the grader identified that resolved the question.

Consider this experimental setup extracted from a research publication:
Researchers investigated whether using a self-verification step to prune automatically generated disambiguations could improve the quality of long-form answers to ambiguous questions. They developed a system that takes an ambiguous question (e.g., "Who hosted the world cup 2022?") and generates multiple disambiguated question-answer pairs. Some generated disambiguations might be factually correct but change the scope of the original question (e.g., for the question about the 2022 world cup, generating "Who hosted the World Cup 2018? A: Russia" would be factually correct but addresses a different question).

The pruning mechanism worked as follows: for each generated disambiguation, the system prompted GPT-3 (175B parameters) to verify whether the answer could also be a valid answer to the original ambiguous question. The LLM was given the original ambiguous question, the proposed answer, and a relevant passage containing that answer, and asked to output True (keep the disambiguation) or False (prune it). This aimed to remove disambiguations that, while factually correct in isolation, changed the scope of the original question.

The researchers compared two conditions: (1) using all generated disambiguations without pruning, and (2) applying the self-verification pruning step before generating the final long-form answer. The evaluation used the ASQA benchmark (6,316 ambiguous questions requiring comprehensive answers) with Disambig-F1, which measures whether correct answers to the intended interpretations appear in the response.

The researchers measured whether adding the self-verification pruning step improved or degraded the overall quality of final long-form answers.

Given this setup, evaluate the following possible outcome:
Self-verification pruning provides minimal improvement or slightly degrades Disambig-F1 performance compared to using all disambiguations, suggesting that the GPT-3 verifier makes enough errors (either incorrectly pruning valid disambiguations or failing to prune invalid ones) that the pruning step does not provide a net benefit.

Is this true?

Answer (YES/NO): NO